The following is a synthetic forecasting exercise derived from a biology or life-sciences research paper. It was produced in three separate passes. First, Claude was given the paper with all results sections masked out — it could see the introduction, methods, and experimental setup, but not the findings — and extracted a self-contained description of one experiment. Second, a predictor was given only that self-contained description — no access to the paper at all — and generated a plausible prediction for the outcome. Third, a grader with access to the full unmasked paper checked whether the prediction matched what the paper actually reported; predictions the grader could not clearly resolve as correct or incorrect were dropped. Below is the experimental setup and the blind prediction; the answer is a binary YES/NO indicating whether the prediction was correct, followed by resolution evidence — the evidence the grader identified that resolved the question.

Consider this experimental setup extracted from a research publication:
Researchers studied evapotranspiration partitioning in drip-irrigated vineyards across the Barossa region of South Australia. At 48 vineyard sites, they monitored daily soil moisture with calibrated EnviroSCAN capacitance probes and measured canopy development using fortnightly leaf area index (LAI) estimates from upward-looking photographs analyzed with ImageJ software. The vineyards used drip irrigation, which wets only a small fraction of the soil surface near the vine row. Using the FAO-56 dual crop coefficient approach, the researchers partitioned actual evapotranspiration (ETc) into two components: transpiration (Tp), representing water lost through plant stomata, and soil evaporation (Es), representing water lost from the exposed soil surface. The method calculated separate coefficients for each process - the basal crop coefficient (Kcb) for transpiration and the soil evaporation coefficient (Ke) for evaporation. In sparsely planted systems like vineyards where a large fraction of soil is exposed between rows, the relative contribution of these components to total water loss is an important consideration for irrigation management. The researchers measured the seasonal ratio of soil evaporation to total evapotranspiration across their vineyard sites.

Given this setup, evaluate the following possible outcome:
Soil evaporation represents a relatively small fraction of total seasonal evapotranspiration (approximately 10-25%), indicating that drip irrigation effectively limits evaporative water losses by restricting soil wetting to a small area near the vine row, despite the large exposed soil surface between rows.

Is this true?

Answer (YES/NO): NO